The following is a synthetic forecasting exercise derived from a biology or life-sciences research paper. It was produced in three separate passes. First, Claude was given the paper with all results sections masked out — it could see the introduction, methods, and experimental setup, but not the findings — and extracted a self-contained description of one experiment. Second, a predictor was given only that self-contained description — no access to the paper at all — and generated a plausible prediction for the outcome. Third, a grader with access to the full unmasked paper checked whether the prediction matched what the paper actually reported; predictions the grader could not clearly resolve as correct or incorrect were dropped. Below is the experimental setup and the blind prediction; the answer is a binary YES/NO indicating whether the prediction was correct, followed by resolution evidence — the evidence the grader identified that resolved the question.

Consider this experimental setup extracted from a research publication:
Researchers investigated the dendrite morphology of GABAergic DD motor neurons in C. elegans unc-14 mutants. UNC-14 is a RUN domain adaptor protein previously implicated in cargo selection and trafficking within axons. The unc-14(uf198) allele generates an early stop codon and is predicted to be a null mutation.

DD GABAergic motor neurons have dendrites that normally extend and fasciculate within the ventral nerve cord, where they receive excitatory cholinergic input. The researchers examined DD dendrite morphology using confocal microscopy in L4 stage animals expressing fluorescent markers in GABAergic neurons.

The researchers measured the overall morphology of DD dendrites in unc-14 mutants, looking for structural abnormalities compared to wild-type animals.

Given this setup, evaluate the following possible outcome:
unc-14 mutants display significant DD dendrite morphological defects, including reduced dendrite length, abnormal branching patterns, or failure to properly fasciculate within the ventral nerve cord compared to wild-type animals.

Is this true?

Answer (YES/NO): YES